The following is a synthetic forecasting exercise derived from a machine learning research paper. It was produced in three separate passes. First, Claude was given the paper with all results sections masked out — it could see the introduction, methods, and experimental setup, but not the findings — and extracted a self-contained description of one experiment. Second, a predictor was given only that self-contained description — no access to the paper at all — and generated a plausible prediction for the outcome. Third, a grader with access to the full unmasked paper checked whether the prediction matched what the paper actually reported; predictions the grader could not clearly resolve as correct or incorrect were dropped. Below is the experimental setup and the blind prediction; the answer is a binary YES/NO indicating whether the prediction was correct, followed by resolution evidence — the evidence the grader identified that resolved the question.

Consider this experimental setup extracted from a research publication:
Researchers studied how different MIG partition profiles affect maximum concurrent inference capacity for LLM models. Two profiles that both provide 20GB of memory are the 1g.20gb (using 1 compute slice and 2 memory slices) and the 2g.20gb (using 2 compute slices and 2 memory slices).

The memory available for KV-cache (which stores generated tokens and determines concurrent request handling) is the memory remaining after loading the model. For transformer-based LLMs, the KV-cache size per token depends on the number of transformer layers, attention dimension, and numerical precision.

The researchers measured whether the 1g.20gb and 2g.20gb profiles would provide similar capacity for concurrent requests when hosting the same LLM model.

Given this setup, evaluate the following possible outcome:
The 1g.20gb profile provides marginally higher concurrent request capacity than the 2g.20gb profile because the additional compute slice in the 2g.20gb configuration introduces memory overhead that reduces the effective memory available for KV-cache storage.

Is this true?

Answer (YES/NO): NO